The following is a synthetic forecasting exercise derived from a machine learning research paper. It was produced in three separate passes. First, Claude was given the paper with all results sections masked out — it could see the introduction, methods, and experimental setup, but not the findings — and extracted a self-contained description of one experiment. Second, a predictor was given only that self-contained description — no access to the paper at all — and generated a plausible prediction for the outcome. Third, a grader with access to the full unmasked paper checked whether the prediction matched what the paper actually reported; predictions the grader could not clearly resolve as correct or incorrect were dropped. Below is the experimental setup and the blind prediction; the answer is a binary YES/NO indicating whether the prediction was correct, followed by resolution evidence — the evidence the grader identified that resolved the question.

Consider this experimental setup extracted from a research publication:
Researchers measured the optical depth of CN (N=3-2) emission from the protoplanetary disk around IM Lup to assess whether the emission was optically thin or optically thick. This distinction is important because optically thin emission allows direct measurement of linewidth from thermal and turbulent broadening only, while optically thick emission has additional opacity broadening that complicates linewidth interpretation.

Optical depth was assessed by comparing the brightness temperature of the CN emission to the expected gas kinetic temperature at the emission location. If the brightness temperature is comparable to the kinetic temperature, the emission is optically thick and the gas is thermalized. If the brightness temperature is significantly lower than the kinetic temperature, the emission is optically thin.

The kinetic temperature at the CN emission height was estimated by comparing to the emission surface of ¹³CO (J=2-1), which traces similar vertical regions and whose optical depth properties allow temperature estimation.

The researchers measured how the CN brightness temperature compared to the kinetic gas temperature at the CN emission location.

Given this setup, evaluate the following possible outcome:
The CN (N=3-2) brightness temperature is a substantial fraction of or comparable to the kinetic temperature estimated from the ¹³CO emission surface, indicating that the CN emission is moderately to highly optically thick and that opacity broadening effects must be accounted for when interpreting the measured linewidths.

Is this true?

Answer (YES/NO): NO